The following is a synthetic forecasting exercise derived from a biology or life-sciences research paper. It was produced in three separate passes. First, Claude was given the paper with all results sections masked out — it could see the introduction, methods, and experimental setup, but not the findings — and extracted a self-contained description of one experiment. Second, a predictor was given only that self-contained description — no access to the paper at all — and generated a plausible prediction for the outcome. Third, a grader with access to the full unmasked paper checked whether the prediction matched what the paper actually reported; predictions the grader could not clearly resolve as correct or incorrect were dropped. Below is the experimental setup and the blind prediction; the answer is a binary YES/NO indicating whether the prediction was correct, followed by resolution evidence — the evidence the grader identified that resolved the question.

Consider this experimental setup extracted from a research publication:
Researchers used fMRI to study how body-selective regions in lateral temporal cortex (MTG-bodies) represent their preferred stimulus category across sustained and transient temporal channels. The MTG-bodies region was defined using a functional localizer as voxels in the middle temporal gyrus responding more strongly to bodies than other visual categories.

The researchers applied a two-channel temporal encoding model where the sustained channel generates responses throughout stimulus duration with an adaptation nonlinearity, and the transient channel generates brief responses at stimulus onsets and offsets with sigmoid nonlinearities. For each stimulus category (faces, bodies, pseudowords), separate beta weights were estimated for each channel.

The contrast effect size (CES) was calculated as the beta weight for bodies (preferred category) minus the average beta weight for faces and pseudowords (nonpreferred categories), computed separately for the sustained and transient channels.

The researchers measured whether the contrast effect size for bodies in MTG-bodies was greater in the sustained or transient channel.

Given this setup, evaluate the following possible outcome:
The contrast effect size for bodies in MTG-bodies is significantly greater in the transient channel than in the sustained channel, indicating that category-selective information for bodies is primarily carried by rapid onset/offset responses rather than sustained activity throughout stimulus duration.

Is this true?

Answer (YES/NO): YES